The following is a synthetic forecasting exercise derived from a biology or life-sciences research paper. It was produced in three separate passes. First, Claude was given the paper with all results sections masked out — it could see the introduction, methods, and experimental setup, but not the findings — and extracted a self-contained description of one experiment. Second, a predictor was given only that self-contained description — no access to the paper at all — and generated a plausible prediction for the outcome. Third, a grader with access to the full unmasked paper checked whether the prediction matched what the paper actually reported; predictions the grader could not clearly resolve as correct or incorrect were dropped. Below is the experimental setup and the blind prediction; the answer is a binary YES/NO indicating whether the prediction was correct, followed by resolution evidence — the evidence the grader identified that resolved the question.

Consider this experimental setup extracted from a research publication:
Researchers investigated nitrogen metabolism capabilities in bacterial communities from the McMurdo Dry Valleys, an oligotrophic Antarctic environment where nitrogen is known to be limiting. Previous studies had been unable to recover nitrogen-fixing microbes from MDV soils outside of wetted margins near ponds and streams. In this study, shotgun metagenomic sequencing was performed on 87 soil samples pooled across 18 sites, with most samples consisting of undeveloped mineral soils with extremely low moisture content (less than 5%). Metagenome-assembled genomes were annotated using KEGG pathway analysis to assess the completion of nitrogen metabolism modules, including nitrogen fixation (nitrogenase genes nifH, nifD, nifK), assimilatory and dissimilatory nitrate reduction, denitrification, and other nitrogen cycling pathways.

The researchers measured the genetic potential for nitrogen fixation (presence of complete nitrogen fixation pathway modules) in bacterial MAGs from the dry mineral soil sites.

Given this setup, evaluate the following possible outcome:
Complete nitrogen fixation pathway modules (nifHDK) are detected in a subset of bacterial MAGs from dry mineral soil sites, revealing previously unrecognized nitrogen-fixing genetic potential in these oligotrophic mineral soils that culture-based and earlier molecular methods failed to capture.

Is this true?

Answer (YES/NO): NO